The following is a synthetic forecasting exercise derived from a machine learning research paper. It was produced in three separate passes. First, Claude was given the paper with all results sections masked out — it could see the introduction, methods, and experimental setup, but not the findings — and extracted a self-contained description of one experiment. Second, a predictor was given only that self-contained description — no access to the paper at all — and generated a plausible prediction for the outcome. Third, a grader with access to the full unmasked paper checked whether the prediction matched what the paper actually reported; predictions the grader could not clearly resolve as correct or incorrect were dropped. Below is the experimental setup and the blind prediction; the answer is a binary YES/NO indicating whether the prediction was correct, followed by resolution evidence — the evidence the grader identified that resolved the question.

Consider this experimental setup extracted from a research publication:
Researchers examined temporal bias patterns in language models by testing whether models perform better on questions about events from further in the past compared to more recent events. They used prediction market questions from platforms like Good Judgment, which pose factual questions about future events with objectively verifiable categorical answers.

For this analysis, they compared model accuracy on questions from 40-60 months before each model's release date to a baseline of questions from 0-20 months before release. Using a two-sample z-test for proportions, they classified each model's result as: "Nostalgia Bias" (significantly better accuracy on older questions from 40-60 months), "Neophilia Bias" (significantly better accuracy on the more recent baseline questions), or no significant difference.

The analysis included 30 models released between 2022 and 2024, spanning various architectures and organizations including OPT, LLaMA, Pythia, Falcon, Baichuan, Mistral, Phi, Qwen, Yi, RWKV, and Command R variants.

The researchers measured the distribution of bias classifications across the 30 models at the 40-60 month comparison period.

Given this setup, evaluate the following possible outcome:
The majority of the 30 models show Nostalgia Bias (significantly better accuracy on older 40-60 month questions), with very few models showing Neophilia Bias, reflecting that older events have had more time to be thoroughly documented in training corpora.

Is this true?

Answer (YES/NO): YES